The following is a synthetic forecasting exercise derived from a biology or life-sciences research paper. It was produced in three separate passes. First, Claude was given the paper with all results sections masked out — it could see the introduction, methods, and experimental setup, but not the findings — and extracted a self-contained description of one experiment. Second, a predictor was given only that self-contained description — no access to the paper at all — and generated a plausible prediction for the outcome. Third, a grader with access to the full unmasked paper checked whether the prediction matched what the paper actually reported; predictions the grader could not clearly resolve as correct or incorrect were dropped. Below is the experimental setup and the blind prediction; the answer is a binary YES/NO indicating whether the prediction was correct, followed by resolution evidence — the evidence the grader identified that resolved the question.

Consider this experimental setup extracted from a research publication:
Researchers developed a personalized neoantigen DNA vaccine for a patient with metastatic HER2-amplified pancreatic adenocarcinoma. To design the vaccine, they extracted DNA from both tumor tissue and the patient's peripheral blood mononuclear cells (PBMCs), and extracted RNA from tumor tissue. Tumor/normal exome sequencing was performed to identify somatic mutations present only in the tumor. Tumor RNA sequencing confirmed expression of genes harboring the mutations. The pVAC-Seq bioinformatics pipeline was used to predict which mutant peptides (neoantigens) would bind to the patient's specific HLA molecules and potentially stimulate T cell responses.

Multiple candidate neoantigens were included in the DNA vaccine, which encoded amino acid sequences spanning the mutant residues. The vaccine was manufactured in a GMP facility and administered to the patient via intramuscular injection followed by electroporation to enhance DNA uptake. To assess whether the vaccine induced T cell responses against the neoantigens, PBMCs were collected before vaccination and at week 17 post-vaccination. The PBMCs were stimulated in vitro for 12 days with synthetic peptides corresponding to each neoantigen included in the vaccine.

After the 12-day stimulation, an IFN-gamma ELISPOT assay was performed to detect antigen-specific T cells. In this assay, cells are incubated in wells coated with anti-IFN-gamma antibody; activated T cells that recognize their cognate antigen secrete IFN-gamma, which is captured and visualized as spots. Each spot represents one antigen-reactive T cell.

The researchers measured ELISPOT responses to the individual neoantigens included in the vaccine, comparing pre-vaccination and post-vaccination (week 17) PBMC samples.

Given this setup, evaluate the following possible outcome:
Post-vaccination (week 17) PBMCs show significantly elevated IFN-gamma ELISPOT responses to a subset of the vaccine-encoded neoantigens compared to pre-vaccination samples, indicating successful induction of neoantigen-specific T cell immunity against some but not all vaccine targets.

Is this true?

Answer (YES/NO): YES